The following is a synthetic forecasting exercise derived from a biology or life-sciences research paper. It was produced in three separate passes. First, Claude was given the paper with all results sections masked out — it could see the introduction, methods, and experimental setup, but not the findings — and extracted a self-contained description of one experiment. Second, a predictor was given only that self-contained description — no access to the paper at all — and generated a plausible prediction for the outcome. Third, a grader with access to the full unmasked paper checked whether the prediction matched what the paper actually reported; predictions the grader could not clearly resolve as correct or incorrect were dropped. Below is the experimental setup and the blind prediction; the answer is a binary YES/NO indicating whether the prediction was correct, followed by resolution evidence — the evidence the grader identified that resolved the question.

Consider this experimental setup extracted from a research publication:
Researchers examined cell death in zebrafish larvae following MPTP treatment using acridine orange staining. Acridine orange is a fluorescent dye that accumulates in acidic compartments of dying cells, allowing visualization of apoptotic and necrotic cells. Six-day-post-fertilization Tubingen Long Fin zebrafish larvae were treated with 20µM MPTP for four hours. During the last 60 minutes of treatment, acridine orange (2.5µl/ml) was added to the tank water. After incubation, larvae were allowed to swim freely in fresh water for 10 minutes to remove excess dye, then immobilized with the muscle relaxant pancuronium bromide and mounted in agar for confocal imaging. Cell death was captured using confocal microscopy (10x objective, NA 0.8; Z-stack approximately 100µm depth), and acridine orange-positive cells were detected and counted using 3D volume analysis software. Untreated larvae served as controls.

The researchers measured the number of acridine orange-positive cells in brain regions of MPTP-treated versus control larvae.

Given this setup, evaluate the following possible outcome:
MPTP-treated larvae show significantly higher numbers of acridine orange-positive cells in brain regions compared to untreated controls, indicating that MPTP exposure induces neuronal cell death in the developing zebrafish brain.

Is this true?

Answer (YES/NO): YES